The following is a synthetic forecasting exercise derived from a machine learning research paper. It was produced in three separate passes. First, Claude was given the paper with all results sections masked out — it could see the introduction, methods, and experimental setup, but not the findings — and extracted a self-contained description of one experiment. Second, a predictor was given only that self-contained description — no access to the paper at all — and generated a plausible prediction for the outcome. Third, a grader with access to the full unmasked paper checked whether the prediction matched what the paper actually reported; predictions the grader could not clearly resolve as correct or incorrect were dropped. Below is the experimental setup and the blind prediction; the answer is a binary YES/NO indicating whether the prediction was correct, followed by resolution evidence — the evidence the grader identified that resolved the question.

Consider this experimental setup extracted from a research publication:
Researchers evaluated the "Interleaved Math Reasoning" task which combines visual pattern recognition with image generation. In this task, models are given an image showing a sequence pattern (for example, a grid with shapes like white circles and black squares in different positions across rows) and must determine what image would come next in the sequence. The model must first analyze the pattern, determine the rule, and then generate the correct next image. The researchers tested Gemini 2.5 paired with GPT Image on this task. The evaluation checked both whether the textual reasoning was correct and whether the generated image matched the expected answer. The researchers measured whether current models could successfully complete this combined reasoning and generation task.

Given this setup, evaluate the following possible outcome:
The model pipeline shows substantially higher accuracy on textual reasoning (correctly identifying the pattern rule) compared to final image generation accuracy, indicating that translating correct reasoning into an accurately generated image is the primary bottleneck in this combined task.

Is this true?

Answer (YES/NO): NO